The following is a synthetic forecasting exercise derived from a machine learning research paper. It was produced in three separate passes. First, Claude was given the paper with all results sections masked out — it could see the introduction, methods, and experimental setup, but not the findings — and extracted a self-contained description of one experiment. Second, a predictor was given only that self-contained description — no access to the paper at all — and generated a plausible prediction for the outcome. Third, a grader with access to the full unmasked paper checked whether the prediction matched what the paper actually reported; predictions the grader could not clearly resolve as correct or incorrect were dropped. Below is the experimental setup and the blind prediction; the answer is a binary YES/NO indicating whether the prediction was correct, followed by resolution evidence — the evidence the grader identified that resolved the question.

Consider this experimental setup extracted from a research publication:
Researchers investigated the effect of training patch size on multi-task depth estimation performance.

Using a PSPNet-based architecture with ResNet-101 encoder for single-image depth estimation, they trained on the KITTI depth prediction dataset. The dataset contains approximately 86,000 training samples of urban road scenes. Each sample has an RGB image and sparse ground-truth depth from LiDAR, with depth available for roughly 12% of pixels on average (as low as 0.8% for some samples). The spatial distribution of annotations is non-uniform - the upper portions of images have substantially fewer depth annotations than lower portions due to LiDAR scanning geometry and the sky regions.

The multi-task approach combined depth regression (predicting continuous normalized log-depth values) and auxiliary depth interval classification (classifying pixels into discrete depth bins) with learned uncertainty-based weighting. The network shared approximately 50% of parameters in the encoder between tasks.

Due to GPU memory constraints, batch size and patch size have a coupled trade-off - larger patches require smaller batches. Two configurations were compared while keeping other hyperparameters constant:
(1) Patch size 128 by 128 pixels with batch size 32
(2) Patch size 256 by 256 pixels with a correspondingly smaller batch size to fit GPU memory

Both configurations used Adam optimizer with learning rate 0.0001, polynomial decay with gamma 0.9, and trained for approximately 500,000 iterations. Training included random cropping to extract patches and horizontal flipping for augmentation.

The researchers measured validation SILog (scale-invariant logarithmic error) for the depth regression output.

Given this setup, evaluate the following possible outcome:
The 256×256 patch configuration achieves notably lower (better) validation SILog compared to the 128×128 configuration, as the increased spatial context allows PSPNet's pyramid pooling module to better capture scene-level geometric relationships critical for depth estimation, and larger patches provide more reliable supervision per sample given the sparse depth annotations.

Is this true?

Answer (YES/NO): YES